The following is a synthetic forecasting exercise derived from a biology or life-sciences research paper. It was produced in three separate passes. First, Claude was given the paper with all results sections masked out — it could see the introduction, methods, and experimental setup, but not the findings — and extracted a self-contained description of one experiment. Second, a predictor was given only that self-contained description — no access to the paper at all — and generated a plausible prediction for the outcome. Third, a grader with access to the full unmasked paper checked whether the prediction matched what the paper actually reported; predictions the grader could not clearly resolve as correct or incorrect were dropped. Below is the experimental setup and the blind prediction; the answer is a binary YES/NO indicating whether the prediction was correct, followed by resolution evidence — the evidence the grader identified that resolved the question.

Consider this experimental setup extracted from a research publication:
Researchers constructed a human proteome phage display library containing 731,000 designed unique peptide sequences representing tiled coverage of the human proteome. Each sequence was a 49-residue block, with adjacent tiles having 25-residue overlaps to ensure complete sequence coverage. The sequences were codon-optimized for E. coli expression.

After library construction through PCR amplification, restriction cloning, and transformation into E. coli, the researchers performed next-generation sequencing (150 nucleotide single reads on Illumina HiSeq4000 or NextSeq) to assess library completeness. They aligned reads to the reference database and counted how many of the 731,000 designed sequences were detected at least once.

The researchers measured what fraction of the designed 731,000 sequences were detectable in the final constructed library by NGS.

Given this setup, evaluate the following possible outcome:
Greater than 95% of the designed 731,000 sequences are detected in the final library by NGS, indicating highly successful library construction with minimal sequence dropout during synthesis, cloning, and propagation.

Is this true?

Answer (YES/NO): NO